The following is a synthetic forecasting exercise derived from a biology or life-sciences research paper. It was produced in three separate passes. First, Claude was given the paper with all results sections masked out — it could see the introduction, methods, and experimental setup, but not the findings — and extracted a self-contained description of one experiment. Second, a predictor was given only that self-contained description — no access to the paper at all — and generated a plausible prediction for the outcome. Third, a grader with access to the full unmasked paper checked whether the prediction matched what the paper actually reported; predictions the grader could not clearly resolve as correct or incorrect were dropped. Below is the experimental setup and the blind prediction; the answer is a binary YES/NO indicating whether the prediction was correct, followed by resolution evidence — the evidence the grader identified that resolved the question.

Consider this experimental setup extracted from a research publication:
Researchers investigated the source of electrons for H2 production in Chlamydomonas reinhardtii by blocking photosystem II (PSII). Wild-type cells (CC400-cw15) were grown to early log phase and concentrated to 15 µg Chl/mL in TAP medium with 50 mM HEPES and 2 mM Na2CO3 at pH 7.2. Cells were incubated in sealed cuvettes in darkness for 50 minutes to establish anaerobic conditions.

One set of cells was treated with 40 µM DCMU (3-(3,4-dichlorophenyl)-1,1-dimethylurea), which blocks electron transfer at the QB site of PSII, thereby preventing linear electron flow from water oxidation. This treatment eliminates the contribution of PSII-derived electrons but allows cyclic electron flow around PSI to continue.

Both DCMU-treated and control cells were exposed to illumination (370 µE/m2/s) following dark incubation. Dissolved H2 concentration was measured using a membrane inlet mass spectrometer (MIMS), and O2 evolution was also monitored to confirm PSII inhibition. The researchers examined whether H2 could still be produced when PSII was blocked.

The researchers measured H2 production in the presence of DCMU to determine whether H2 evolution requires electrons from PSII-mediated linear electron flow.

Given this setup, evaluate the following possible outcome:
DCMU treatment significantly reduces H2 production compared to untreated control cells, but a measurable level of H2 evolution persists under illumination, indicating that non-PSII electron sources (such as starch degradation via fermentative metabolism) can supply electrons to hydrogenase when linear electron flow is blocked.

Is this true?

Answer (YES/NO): NO